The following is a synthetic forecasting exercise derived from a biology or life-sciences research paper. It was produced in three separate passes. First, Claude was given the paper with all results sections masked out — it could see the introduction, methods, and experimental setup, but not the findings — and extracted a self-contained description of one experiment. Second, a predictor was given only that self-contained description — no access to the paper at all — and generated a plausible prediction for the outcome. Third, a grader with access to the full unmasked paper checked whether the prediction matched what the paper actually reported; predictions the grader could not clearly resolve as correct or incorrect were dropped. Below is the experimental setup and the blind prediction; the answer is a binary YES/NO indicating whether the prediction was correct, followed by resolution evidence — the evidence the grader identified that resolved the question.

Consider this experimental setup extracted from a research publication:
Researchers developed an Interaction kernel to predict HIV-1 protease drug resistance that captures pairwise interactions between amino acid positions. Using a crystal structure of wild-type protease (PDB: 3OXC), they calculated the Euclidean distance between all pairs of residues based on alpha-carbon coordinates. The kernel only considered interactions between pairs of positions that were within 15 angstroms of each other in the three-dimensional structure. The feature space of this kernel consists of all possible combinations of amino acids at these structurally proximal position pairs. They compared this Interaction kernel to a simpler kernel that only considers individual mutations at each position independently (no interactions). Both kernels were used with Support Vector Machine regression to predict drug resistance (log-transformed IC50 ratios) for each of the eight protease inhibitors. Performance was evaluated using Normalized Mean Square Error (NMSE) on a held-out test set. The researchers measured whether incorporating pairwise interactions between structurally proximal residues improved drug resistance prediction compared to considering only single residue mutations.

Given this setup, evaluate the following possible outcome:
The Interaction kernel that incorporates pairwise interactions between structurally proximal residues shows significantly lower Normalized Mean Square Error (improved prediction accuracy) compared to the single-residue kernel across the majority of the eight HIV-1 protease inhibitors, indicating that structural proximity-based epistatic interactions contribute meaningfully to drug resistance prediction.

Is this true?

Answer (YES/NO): NO